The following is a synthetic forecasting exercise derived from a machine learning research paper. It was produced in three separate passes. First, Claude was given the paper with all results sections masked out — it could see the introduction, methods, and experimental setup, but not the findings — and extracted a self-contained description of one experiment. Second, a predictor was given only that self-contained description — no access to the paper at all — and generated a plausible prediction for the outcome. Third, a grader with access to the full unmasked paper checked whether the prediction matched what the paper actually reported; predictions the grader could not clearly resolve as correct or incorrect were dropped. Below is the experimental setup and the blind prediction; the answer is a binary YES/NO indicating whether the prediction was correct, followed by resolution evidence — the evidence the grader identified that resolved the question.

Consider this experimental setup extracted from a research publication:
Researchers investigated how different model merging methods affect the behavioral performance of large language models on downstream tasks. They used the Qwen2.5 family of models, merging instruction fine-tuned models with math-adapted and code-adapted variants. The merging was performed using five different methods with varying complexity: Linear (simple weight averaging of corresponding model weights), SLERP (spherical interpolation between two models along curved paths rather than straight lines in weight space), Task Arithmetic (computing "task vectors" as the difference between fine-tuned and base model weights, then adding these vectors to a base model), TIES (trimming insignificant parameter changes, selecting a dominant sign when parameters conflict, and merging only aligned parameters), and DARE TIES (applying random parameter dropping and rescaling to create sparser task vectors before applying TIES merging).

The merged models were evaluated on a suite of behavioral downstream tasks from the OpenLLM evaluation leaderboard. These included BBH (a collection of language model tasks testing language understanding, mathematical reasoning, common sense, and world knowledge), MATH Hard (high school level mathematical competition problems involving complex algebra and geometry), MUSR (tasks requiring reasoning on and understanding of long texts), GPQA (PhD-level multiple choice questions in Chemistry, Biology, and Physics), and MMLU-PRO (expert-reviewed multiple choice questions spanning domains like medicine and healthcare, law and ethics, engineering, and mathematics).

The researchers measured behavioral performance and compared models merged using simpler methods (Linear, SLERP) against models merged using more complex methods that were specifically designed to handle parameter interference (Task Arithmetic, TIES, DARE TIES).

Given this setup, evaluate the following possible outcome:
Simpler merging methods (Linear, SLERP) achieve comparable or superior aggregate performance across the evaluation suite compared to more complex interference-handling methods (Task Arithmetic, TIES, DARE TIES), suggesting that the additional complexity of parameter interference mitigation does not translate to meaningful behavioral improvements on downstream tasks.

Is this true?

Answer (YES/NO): YES